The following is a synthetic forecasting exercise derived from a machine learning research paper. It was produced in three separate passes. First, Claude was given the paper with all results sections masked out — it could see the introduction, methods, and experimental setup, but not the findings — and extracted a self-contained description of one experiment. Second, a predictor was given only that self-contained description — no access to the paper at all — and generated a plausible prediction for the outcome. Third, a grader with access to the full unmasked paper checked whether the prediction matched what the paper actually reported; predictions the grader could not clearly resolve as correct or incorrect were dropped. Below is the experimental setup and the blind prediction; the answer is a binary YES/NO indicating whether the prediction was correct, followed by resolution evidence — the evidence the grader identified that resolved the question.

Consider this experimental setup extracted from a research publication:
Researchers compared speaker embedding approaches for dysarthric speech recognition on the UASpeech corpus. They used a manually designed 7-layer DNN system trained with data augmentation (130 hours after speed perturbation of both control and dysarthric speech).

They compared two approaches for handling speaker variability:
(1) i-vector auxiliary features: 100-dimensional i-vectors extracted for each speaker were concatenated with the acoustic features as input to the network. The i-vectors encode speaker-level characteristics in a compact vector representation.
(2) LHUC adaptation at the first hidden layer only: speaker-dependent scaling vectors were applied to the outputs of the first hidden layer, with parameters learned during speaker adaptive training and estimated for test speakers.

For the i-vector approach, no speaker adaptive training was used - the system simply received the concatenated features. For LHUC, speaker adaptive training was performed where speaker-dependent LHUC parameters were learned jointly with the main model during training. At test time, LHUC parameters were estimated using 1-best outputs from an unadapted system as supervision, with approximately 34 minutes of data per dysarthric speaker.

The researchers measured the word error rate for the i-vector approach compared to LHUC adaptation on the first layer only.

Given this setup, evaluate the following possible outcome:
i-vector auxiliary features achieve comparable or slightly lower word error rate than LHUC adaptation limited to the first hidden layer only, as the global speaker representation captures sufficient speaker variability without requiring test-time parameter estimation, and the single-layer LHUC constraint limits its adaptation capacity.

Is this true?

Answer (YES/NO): NO